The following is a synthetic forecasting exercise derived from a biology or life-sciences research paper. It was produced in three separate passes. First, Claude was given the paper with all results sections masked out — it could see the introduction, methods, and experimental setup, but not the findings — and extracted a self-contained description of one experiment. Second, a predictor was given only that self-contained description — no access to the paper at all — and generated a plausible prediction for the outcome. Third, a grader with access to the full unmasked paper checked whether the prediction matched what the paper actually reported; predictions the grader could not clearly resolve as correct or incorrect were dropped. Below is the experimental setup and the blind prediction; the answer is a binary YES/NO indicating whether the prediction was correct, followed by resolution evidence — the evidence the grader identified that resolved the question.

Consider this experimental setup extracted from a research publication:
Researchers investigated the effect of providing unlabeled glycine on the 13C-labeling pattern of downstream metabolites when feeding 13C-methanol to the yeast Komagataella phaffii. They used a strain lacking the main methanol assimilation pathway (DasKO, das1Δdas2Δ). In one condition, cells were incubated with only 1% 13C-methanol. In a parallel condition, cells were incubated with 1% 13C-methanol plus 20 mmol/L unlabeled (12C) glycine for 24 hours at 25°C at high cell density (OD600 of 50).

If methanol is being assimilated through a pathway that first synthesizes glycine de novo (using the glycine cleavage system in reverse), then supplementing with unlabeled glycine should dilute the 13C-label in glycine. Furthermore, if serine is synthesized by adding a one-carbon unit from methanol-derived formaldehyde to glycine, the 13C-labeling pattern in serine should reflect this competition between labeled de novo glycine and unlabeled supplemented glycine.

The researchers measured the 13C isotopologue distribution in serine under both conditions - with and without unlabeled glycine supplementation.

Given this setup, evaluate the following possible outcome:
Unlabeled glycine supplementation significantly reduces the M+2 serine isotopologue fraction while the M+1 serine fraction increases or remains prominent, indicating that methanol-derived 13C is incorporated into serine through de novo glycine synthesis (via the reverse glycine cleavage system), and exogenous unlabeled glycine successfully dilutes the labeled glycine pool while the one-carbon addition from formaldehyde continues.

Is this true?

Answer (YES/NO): NO